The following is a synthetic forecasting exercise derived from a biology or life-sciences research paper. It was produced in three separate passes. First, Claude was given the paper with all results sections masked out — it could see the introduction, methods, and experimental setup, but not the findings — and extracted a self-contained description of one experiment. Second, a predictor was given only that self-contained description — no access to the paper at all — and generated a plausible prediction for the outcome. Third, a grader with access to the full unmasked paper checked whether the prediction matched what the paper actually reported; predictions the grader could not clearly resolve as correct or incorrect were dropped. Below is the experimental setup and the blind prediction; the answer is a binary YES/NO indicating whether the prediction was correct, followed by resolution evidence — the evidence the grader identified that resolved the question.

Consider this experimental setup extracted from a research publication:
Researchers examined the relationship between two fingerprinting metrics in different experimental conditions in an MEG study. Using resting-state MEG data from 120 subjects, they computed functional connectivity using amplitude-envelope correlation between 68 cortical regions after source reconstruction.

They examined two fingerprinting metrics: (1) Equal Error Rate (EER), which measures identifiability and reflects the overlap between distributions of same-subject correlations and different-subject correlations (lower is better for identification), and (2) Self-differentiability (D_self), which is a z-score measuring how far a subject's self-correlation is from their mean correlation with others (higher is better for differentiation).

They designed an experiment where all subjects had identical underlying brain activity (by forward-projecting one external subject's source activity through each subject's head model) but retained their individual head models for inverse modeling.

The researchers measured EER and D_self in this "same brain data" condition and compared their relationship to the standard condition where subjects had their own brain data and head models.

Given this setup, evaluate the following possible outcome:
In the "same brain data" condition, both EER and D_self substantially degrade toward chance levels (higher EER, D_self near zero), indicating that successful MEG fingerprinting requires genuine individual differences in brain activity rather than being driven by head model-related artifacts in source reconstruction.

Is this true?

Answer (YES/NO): NO